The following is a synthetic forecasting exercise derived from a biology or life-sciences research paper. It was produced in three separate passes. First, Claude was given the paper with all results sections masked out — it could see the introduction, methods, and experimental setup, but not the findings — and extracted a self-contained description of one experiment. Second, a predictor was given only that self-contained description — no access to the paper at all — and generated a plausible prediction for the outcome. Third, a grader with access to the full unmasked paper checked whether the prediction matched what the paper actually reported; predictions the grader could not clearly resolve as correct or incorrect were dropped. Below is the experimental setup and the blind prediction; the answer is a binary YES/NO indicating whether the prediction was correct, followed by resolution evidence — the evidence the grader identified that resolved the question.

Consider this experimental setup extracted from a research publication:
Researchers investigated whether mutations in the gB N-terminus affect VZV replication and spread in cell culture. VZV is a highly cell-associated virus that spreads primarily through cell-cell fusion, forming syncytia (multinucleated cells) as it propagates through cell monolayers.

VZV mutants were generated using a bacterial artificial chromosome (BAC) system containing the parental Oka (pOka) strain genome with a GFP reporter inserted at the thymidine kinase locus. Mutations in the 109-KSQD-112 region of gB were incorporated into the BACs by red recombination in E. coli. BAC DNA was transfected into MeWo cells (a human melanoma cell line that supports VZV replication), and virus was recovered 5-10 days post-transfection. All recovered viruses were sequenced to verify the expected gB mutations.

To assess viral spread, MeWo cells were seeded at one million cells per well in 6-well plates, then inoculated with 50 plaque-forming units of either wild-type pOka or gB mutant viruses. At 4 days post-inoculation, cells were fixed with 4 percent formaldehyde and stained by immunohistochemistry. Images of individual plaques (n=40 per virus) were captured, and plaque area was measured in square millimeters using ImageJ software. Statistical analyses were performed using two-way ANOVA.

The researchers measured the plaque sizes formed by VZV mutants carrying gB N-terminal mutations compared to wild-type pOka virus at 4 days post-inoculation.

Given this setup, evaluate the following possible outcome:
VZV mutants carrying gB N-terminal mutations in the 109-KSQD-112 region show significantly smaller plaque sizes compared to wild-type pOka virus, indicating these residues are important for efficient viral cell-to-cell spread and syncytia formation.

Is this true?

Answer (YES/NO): NO